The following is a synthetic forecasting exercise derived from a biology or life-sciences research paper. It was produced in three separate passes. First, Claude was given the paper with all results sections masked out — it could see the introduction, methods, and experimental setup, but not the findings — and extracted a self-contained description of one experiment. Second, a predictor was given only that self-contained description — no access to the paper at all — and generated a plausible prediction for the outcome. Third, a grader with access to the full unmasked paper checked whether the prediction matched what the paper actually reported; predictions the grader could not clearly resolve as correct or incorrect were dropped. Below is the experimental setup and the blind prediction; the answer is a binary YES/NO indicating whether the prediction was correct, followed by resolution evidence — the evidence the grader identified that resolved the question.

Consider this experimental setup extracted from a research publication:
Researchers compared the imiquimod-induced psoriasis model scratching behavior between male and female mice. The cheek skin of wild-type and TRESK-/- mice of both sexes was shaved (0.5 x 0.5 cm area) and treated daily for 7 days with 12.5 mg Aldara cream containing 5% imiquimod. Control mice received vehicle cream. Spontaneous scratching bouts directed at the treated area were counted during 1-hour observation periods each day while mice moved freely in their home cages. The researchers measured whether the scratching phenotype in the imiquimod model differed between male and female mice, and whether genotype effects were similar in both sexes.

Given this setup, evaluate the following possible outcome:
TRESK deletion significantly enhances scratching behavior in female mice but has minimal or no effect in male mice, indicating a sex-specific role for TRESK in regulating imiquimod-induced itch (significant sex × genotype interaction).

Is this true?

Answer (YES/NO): NO